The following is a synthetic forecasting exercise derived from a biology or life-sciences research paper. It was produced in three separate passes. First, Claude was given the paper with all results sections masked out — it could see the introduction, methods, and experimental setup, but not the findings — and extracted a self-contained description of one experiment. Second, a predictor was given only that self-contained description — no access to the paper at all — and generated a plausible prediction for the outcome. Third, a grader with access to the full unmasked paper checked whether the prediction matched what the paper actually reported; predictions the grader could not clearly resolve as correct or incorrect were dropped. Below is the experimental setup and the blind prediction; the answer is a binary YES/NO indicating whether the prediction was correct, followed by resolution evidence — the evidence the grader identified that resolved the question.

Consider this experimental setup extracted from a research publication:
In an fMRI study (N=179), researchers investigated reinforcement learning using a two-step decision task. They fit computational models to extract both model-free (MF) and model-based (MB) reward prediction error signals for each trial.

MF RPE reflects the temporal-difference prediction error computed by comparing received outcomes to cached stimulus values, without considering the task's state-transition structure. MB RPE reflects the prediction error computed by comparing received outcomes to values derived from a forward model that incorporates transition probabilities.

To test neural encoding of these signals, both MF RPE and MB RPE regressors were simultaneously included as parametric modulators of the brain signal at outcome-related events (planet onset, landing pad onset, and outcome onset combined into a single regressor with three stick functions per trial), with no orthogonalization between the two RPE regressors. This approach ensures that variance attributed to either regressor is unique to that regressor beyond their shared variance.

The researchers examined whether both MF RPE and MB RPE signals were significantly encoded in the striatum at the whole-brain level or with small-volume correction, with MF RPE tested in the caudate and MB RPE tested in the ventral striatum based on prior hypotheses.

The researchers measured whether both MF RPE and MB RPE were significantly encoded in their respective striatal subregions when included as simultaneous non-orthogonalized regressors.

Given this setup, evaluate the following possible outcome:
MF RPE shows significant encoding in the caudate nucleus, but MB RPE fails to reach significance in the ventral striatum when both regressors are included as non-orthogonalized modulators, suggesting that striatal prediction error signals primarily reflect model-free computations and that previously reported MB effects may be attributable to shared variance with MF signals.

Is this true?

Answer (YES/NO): NO